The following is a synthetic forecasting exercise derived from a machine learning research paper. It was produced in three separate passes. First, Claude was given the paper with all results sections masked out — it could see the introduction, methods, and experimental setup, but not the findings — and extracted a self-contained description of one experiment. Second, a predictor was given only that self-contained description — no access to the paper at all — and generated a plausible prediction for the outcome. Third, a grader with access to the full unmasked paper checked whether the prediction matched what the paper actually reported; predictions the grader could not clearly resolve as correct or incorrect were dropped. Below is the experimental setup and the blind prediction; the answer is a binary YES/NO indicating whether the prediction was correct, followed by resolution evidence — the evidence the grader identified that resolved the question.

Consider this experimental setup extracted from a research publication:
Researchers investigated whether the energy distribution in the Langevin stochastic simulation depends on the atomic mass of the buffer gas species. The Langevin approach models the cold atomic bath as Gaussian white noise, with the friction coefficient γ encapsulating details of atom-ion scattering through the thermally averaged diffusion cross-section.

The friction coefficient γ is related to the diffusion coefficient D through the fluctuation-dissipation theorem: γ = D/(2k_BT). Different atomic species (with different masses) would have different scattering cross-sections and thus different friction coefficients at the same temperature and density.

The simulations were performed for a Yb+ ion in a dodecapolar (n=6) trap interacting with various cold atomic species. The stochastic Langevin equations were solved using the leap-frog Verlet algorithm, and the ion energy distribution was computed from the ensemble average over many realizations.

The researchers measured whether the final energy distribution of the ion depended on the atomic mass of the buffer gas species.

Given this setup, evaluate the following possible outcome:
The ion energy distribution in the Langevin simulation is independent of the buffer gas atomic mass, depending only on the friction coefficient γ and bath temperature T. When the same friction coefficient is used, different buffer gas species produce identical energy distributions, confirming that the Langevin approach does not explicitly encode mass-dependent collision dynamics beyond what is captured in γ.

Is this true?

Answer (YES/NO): YES